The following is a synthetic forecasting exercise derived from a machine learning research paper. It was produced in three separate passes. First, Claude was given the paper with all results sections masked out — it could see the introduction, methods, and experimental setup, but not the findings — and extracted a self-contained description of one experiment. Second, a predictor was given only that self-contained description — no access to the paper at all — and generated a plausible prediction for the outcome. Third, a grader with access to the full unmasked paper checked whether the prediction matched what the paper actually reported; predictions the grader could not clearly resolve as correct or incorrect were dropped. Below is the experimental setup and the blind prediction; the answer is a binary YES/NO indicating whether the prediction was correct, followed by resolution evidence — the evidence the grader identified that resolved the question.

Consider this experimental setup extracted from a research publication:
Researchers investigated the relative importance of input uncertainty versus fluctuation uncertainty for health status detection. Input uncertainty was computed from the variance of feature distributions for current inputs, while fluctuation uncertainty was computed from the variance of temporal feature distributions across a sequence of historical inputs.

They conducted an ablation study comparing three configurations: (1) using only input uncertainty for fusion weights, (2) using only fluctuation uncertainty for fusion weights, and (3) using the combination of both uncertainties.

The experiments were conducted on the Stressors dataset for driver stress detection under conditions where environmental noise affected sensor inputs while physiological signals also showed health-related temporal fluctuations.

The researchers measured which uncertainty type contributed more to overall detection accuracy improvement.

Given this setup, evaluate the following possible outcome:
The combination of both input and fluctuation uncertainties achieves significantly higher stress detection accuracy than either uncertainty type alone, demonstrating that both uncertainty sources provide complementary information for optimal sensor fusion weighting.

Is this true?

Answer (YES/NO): YES